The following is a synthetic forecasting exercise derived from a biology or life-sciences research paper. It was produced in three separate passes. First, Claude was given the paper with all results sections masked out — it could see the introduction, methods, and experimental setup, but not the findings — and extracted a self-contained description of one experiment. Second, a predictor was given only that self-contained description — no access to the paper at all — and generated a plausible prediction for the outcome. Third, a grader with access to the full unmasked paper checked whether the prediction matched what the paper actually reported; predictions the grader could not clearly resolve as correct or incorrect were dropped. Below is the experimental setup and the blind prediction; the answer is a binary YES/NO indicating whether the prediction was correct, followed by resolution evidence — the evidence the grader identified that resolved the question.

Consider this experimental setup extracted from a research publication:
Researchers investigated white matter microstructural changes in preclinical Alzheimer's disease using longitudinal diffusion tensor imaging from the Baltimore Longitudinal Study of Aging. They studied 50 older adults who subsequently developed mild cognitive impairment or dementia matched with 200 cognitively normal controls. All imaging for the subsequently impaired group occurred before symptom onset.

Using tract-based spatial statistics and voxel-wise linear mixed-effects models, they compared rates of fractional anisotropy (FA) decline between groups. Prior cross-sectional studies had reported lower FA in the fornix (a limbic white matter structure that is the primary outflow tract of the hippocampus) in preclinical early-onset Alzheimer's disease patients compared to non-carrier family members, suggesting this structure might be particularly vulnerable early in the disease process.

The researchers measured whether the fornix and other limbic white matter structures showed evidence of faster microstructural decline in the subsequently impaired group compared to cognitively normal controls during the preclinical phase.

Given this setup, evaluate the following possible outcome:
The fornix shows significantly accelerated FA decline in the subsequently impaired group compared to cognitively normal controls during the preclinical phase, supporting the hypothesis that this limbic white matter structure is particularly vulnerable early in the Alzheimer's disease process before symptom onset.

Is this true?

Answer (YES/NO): NO